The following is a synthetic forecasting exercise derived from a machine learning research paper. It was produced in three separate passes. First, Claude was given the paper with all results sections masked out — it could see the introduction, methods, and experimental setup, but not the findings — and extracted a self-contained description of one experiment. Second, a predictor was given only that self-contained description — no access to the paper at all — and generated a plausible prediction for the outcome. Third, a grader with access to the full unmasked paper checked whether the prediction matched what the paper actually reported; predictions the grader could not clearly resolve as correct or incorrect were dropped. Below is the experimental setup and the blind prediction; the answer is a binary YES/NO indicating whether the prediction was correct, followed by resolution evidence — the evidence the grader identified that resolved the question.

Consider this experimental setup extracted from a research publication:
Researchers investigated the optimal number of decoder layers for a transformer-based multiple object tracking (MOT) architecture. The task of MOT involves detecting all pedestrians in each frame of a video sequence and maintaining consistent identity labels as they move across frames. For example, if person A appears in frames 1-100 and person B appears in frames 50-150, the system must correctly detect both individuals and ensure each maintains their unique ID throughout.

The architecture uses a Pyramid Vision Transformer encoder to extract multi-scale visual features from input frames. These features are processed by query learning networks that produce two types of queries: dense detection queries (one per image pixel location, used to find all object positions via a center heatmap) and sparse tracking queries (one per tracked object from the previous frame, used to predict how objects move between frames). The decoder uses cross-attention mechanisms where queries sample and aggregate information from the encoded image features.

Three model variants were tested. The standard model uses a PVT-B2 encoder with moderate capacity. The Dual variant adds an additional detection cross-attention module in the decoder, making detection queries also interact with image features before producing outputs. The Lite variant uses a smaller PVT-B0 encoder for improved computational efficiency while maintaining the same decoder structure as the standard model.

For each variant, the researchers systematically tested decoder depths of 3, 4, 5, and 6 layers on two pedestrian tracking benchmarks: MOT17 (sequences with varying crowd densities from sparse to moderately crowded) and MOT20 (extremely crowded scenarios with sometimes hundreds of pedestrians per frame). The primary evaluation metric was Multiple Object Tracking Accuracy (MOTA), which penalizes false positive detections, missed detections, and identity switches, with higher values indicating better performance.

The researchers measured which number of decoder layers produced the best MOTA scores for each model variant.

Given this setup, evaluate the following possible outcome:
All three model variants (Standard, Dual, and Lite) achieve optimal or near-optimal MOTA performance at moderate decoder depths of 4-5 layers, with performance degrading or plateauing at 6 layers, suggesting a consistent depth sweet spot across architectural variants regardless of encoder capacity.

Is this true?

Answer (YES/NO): NO